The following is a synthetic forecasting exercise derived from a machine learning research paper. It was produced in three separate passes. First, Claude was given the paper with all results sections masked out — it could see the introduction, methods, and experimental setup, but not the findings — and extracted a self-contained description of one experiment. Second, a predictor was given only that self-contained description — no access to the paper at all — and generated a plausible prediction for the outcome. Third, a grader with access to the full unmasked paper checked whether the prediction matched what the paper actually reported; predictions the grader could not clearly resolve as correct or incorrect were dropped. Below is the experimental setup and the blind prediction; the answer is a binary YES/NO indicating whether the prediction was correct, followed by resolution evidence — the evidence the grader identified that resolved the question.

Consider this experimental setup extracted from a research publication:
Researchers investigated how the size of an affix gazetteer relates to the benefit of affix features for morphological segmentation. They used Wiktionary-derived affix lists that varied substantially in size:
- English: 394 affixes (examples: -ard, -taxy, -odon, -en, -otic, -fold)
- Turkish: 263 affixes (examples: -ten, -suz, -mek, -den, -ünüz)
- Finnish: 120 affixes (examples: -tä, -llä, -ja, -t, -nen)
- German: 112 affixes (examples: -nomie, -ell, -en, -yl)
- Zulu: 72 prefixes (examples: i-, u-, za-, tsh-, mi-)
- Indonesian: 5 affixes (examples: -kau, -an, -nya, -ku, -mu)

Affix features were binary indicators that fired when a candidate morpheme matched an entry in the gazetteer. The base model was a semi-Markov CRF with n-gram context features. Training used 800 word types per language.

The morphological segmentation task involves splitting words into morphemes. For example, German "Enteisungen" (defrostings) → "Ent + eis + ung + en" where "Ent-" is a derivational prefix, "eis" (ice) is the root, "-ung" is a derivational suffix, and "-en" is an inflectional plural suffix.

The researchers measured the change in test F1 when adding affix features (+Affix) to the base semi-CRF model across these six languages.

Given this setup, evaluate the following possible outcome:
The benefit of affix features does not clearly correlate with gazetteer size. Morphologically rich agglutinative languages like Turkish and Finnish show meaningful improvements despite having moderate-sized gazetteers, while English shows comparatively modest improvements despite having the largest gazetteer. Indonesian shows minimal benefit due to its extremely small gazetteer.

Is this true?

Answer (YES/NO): NO